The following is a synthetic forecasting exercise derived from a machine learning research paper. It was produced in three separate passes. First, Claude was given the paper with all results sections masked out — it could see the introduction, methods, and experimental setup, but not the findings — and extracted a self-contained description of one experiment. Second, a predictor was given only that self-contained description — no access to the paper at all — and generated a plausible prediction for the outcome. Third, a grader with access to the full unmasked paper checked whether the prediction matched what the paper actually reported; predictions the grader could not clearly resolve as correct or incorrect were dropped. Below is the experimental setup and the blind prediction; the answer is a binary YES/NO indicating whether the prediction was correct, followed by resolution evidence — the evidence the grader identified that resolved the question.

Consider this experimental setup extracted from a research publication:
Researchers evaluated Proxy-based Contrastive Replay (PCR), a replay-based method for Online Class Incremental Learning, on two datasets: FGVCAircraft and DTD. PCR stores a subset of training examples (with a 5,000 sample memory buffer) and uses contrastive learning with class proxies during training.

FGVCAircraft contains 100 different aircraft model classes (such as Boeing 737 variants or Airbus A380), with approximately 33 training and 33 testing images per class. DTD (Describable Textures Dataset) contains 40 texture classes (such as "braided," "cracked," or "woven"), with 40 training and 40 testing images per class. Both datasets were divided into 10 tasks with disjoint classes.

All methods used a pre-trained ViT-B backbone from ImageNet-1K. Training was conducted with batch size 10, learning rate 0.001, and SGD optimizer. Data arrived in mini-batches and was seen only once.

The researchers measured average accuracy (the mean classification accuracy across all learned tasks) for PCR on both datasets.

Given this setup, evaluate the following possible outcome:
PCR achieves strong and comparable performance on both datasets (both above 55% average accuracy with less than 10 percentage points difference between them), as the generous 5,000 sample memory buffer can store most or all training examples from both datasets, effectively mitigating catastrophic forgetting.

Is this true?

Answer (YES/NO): NO